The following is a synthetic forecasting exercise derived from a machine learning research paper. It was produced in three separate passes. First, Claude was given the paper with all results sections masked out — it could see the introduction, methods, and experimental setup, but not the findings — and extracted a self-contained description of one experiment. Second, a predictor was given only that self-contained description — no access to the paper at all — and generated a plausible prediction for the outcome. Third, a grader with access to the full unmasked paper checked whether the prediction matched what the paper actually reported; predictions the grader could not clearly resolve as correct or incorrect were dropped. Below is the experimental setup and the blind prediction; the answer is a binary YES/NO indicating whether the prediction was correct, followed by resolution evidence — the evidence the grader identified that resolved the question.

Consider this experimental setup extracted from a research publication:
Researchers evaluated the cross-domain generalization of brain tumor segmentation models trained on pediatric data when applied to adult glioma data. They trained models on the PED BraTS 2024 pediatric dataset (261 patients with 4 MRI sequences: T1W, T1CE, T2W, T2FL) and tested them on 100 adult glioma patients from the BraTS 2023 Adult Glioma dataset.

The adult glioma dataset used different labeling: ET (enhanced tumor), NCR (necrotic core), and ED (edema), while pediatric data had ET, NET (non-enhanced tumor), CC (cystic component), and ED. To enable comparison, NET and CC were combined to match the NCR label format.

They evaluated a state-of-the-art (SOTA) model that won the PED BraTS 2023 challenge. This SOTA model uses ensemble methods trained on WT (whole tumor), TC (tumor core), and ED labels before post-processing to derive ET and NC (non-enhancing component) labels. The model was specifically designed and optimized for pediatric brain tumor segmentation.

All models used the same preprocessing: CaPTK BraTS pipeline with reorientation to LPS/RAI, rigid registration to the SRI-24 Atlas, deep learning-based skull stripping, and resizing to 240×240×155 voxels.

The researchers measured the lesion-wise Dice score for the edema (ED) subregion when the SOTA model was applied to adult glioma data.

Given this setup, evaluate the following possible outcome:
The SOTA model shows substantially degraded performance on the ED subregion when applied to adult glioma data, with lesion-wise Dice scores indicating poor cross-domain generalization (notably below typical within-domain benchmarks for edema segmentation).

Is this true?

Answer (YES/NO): YES